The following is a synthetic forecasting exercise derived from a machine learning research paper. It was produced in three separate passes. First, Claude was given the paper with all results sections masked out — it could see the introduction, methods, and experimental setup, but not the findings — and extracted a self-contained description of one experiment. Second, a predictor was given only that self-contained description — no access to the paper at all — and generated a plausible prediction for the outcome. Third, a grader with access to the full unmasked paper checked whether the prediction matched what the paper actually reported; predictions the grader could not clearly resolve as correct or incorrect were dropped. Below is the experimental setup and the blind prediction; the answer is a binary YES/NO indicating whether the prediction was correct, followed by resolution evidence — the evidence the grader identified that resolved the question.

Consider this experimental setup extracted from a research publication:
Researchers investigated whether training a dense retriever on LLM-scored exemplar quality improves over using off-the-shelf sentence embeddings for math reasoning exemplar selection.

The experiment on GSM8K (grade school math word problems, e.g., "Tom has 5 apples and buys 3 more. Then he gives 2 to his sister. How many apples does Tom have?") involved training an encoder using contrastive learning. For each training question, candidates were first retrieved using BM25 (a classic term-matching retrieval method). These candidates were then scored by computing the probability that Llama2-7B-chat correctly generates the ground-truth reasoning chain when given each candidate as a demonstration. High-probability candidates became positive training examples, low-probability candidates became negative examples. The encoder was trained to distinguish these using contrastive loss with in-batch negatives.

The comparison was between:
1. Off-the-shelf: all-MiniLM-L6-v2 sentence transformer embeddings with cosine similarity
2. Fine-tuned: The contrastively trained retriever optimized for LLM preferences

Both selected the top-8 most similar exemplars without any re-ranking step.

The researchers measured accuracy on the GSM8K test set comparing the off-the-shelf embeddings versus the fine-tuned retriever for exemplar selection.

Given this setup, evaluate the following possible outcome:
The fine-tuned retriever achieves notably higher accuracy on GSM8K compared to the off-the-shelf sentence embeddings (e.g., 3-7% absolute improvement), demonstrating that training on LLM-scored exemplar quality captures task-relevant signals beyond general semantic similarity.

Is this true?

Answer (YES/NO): NO